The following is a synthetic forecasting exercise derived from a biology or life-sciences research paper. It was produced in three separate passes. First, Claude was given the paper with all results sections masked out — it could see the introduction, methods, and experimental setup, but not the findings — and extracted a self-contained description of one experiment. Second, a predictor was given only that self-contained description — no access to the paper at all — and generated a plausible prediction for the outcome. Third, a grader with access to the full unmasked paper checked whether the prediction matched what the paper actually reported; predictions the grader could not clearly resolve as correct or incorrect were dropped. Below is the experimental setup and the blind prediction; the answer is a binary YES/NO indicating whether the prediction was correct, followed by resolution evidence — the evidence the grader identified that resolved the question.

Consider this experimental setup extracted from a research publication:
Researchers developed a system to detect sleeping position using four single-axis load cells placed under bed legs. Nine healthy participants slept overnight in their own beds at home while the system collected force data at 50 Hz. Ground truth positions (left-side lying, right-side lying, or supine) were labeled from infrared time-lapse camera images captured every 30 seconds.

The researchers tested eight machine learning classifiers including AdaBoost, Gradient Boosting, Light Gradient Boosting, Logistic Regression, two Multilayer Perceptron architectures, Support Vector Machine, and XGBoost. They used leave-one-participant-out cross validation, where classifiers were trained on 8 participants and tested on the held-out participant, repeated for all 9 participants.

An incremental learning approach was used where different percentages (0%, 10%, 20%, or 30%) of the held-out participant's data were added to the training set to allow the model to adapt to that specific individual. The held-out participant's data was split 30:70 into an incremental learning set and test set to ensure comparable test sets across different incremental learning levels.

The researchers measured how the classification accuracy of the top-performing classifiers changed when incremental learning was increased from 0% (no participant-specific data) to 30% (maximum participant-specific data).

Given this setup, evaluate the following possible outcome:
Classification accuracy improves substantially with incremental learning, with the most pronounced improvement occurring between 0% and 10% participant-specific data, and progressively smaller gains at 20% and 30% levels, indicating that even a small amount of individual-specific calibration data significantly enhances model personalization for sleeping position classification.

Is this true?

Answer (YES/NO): YES